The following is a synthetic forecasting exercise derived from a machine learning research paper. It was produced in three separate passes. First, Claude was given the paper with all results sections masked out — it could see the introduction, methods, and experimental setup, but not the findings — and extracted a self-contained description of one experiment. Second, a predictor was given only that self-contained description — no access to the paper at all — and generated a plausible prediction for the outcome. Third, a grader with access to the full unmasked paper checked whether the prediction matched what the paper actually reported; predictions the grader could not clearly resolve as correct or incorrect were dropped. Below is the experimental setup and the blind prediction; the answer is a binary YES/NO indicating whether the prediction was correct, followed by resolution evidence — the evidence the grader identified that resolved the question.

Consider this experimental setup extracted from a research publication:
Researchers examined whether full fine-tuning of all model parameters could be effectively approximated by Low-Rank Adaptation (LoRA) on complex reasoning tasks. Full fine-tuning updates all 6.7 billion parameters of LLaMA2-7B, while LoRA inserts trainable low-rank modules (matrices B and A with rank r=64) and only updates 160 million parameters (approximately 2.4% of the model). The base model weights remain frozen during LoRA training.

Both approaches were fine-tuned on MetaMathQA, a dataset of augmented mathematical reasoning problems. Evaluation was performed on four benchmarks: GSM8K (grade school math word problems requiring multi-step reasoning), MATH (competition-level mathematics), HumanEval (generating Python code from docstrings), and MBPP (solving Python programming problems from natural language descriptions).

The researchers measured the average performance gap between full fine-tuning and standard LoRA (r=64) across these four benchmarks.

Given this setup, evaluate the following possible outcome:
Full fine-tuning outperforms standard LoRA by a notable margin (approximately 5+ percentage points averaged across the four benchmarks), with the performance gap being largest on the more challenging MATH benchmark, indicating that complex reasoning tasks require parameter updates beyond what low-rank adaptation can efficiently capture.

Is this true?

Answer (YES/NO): NO